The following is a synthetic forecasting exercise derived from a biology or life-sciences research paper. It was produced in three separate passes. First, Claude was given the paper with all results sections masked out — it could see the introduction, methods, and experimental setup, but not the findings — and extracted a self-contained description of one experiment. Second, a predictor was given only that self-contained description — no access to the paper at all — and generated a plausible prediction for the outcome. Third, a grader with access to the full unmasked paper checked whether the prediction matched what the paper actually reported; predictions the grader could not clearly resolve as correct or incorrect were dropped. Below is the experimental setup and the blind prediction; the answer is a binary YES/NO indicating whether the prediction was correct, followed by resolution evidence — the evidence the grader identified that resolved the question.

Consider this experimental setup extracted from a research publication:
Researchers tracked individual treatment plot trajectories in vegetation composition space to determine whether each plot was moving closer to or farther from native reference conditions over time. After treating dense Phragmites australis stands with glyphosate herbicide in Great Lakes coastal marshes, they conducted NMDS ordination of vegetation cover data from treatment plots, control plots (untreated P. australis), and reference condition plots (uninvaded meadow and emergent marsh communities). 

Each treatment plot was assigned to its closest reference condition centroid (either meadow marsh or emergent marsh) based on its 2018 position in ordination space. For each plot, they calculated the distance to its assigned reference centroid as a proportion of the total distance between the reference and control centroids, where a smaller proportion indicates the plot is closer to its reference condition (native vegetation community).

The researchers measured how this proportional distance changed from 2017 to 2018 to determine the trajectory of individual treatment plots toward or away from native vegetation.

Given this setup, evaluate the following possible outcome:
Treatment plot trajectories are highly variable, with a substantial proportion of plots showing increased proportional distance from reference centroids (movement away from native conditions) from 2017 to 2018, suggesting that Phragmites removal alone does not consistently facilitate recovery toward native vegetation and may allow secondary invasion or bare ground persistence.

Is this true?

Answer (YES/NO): YES